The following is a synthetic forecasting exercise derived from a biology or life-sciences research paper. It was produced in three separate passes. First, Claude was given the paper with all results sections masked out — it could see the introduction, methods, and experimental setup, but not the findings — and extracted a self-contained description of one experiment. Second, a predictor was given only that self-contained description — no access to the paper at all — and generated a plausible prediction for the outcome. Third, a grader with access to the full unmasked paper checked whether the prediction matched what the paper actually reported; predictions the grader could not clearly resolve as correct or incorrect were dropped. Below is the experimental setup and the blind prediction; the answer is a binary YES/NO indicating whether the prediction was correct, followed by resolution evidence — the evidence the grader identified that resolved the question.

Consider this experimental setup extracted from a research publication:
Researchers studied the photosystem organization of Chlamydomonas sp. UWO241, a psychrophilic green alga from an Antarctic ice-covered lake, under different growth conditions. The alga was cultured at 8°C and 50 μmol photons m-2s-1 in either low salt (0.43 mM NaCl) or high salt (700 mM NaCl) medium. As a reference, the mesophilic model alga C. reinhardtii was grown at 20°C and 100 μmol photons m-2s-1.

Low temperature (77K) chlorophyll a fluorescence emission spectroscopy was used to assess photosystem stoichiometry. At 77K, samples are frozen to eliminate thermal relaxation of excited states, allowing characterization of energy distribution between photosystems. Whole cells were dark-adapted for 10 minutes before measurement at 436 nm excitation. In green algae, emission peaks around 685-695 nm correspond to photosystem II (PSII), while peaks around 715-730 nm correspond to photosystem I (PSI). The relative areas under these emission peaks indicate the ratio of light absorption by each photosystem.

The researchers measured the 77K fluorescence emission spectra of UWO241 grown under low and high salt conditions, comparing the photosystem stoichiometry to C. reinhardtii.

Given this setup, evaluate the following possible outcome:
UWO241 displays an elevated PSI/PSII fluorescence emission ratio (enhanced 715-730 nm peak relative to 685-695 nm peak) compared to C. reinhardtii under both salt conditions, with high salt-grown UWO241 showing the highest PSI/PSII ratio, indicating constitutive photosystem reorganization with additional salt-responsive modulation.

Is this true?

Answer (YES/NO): NO